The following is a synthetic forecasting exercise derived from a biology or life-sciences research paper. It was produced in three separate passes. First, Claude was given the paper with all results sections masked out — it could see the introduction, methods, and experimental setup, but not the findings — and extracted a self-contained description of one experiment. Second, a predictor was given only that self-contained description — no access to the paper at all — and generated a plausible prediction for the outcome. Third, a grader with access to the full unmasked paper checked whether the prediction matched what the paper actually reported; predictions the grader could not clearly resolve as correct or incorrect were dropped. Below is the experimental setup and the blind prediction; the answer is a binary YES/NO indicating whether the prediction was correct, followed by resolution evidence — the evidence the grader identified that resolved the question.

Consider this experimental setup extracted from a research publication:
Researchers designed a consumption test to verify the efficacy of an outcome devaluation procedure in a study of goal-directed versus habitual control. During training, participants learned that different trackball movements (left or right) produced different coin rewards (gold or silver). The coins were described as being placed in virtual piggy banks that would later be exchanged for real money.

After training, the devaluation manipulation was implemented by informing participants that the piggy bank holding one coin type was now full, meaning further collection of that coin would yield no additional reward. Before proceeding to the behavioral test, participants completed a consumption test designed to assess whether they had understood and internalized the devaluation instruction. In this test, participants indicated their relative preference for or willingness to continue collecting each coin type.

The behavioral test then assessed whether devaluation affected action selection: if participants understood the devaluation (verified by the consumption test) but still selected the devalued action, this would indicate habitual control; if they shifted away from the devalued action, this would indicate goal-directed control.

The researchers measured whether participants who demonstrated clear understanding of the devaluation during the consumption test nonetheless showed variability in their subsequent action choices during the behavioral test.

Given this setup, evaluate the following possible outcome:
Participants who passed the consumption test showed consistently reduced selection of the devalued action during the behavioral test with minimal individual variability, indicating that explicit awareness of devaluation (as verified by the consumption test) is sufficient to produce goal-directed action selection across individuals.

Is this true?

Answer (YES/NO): NO